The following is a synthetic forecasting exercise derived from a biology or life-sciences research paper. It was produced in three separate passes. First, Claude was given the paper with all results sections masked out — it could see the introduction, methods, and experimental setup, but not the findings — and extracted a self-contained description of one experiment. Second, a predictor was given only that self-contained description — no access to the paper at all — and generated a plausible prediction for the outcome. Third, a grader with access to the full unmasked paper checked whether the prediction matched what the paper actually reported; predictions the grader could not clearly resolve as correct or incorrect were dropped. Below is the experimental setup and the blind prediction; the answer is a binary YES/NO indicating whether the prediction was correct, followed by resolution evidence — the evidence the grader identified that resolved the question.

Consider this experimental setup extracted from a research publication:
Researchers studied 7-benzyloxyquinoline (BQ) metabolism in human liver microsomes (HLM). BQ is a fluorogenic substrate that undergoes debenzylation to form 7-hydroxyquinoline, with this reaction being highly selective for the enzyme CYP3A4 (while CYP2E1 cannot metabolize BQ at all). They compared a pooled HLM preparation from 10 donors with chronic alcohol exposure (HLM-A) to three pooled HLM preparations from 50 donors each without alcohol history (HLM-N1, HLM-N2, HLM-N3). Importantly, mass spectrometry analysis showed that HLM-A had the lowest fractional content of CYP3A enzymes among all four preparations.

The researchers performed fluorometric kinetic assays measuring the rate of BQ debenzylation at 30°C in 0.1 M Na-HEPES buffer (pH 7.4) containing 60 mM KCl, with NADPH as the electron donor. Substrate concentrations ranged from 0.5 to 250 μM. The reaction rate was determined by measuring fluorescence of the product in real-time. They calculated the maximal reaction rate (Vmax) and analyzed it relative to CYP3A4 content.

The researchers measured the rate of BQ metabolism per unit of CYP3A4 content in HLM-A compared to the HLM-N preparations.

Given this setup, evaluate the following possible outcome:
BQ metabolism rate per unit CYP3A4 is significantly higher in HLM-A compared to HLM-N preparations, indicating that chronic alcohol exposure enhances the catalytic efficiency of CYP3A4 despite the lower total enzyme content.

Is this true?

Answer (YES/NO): YES